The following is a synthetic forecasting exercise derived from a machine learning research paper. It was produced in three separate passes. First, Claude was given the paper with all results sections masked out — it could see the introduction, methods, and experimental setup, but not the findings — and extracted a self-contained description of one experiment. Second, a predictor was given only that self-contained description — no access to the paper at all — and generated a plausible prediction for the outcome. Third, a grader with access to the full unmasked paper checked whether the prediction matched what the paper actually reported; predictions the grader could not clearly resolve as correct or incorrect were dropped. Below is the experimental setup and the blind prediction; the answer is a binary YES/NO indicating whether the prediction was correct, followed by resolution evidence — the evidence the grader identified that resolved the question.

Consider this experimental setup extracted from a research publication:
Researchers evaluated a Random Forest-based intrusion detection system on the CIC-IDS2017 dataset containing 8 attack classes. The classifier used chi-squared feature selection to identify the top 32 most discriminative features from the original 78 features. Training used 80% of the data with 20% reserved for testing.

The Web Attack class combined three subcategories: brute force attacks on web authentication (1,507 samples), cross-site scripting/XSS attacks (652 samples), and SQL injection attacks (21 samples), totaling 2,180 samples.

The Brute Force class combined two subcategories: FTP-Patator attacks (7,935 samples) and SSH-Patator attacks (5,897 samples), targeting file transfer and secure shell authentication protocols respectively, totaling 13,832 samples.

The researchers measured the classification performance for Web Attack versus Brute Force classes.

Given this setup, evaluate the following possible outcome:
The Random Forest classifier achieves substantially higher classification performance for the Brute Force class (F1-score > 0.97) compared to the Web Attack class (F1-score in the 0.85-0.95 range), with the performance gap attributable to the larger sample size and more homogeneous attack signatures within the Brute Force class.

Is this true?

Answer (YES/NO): NO